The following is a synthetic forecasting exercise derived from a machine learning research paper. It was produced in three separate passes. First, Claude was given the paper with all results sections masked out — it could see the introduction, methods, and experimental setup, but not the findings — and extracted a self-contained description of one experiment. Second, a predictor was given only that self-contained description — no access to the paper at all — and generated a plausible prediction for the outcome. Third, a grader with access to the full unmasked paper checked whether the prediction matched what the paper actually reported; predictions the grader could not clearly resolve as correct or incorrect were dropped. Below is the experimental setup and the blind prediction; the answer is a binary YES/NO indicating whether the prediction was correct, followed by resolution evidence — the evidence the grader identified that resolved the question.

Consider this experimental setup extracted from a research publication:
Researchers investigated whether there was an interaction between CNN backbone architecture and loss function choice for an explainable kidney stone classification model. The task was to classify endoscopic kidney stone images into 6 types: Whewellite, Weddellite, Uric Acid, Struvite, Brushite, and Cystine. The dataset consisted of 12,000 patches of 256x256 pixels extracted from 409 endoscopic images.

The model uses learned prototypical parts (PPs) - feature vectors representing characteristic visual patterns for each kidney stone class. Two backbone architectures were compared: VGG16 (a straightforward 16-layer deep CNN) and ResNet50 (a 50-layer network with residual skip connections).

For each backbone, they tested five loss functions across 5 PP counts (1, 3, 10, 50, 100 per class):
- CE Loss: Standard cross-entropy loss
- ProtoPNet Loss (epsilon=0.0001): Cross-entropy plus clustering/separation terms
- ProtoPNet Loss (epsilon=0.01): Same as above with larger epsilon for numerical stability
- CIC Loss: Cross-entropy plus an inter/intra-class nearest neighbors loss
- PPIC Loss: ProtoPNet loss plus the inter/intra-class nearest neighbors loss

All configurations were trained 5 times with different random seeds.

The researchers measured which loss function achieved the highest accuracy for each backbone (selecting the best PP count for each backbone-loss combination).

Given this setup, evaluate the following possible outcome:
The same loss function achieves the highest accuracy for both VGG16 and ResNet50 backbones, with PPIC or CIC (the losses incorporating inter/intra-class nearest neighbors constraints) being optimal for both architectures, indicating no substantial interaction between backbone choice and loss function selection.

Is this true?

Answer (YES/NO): NO